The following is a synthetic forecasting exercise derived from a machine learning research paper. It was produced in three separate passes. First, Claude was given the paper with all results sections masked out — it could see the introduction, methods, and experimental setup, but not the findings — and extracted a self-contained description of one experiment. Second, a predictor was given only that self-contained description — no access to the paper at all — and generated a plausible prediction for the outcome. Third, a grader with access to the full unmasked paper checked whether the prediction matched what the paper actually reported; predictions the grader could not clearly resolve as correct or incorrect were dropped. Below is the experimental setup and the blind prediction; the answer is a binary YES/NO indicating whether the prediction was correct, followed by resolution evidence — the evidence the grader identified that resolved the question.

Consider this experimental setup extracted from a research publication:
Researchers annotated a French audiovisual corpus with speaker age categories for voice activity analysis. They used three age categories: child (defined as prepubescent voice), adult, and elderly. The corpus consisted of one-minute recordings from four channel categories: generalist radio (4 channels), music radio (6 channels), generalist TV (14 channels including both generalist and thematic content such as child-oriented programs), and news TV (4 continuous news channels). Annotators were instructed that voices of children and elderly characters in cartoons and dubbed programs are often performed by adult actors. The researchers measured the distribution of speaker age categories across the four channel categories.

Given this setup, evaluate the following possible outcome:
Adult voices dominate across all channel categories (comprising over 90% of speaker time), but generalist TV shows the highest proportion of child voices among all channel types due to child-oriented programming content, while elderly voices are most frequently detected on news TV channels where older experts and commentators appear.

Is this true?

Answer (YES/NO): NO